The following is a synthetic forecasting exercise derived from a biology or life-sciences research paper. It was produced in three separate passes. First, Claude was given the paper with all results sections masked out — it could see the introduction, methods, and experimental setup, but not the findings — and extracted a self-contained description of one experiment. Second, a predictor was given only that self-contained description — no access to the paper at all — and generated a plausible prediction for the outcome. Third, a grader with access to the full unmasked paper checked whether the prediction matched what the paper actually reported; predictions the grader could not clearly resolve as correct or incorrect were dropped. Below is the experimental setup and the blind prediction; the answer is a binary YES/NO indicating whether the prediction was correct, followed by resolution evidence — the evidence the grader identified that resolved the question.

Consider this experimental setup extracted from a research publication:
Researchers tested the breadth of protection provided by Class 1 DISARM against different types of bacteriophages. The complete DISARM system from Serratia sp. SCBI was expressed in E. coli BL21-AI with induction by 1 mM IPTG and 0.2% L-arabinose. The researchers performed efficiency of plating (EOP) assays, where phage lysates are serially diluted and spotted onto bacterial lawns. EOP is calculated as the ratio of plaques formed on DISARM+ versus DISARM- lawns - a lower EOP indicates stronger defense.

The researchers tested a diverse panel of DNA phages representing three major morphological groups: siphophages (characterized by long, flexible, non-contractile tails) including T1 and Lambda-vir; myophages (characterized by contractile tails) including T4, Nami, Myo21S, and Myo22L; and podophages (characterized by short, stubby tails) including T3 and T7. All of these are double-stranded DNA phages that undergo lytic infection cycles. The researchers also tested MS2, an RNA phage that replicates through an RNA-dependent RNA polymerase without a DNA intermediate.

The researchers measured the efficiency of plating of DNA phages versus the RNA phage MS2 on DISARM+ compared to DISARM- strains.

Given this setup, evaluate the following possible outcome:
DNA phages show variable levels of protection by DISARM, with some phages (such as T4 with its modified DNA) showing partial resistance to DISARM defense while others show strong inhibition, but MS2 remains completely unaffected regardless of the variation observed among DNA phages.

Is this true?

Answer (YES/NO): NO